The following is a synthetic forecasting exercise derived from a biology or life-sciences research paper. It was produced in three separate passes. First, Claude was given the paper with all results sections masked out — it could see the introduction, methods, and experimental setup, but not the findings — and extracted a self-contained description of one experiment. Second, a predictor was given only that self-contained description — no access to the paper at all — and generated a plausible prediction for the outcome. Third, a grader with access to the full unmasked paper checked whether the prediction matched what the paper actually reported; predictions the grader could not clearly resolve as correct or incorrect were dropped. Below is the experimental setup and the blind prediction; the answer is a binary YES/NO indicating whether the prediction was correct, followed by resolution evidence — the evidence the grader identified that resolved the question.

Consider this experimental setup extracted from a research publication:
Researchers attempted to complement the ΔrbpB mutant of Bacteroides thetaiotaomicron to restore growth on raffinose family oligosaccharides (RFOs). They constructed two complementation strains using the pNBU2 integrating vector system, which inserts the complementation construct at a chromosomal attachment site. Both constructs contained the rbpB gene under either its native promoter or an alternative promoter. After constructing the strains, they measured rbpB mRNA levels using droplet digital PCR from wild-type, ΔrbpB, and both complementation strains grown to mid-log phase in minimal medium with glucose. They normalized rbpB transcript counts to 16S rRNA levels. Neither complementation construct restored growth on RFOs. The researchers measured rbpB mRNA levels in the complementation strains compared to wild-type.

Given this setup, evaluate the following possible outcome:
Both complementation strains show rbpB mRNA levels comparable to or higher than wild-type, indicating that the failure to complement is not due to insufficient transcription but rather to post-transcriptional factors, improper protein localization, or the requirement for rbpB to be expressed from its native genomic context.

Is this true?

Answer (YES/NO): NO